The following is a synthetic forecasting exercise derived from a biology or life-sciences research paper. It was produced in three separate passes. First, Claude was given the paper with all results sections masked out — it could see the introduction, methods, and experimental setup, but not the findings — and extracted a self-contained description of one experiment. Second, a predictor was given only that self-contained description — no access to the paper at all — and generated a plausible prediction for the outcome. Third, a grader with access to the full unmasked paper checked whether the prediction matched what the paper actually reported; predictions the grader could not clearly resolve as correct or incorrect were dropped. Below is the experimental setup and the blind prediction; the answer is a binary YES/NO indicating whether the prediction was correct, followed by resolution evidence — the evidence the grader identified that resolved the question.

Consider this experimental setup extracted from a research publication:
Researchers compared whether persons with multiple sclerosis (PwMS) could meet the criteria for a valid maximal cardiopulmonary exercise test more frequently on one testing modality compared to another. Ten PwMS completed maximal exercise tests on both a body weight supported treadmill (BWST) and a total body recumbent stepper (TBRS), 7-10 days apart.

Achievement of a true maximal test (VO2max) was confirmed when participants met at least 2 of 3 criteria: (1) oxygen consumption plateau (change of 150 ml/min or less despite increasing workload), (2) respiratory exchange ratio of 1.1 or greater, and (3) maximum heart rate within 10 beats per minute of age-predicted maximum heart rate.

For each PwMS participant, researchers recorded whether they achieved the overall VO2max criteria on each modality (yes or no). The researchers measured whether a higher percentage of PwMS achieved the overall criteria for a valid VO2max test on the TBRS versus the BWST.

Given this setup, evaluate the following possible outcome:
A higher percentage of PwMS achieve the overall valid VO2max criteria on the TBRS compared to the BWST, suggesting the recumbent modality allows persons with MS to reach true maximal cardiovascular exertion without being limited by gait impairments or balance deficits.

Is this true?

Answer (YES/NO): YES